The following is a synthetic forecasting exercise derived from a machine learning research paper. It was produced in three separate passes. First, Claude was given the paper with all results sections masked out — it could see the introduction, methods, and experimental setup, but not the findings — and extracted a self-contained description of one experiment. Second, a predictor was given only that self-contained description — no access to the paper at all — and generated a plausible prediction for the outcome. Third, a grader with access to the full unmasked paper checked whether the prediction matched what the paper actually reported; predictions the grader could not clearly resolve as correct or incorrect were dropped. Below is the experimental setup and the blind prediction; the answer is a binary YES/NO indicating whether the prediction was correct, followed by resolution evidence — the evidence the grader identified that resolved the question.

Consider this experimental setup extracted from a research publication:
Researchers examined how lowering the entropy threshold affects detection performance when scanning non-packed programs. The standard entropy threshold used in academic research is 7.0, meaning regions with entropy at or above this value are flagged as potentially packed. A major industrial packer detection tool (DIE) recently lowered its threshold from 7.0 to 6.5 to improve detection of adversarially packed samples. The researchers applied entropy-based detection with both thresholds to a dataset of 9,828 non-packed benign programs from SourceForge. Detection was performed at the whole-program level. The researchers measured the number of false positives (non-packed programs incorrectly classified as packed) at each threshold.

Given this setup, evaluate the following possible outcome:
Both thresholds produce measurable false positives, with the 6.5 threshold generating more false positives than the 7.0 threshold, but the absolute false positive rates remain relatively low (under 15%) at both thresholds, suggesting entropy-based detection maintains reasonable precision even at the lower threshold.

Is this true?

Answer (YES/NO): NO